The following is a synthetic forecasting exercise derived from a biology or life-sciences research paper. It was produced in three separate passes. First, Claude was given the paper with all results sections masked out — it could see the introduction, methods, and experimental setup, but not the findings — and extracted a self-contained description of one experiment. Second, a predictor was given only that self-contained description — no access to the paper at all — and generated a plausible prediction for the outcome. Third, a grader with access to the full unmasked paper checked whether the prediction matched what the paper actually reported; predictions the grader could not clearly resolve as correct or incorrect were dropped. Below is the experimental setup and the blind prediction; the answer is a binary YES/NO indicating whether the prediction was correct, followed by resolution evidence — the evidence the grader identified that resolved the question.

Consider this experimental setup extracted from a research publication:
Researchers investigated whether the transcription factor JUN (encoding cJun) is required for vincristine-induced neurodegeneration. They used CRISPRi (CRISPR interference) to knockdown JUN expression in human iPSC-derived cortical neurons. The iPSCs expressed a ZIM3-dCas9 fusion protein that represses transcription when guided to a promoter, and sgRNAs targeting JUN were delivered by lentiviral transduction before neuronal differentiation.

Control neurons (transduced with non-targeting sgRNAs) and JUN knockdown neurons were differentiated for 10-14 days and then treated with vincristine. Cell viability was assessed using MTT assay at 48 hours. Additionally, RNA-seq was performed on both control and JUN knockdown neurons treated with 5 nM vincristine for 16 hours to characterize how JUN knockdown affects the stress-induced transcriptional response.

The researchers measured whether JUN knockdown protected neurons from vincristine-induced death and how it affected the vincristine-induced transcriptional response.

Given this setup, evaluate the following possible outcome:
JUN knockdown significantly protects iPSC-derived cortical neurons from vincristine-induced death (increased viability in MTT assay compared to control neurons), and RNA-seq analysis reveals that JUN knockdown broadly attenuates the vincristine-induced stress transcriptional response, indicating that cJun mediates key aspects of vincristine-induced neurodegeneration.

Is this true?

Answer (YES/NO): YES